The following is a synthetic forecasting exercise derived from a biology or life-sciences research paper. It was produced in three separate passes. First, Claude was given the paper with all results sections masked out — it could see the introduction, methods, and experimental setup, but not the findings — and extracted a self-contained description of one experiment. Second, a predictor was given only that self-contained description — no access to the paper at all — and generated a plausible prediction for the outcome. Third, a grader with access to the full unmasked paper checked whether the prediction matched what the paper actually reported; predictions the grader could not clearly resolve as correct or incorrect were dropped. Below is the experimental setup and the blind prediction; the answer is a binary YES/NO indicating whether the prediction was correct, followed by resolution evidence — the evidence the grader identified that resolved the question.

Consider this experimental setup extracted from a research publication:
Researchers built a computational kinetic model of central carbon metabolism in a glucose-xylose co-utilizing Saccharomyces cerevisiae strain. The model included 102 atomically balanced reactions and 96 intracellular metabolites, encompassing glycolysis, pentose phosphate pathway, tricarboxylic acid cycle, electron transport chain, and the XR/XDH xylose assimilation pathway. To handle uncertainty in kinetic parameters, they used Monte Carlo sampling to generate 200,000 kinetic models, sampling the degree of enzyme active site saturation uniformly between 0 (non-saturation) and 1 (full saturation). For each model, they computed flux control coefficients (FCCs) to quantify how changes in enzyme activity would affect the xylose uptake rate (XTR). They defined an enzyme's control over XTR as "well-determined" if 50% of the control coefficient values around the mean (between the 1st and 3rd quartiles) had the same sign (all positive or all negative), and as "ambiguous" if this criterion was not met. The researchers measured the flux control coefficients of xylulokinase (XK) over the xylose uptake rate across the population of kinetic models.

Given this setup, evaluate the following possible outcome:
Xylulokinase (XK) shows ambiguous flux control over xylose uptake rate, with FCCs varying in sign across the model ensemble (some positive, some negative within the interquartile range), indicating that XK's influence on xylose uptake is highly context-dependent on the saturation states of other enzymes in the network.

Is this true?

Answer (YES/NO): NO